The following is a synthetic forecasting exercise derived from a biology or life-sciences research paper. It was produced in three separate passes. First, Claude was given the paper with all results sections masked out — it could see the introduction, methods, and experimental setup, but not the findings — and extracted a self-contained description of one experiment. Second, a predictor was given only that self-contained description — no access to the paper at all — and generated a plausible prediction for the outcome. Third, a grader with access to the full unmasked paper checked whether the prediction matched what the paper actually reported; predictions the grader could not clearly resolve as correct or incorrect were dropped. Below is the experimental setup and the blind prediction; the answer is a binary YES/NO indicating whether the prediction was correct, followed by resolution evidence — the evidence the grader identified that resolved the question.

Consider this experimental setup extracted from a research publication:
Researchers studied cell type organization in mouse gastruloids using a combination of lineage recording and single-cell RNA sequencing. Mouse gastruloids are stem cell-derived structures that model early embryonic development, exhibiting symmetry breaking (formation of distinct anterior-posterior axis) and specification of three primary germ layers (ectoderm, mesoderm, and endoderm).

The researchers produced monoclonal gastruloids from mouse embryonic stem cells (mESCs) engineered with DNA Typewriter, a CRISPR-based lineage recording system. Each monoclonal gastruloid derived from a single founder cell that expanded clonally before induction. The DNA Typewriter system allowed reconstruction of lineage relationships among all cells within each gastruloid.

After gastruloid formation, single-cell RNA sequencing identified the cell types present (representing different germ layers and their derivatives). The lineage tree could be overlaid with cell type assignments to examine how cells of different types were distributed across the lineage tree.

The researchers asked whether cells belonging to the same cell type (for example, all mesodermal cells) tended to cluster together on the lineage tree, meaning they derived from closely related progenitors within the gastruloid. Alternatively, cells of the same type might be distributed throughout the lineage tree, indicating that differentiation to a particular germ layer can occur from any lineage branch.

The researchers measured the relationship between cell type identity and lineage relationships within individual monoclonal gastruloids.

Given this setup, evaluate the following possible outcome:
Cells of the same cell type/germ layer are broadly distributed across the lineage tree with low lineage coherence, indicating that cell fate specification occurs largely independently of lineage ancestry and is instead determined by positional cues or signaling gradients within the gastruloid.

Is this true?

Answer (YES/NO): NO